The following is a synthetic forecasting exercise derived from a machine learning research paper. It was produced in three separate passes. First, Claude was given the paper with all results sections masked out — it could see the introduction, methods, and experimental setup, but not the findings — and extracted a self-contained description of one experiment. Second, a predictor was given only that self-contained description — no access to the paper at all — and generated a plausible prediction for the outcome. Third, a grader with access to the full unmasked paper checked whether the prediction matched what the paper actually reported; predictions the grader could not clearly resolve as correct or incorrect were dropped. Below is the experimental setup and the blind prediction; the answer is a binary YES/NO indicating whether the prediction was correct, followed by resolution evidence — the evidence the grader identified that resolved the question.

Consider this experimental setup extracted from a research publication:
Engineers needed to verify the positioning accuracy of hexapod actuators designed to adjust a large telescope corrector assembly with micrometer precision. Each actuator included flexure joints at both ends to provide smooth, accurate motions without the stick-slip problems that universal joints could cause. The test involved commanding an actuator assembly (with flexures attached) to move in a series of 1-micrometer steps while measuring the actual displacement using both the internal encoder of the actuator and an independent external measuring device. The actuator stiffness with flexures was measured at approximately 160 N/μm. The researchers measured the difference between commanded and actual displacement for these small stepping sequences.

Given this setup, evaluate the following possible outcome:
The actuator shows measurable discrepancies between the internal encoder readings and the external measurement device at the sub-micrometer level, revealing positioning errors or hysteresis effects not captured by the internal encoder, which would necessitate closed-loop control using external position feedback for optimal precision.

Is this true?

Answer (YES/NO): NO